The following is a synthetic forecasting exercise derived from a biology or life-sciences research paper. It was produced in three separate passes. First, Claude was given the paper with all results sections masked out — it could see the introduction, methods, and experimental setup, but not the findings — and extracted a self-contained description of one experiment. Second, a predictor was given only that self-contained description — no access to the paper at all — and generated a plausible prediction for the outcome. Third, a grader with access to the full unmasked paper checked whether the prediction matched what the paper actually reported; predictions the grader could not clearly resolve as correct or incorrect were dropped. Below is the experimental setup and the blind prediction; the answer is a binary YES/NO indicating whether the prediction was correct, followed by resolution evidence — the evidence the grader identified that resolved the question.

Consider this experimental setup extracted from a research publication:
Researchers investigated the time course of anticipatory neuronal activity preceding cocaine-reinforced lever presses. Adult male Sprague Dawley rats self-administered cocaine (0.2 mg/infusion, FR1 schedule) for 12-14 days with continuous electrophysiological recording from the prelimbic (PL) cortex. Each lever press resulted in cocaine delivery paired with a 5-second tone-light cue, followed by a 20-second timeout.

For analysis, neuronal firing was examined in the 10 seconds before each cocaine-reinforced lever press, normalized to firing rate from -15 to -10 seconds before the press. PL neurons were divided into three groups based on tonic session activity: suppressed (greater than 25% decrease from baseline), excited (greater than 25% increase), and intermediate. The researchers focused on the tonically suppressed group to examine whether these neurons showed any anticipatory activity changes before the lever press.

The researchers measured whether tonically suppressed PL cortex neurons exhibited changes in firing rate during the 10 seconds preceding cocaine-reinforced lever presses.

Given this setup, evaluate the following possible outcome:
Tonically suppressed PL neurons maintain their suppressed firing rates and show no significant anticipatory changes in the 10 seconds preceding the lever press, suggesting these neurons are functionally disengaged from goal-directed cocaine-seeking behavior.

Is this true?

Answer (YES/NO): NO